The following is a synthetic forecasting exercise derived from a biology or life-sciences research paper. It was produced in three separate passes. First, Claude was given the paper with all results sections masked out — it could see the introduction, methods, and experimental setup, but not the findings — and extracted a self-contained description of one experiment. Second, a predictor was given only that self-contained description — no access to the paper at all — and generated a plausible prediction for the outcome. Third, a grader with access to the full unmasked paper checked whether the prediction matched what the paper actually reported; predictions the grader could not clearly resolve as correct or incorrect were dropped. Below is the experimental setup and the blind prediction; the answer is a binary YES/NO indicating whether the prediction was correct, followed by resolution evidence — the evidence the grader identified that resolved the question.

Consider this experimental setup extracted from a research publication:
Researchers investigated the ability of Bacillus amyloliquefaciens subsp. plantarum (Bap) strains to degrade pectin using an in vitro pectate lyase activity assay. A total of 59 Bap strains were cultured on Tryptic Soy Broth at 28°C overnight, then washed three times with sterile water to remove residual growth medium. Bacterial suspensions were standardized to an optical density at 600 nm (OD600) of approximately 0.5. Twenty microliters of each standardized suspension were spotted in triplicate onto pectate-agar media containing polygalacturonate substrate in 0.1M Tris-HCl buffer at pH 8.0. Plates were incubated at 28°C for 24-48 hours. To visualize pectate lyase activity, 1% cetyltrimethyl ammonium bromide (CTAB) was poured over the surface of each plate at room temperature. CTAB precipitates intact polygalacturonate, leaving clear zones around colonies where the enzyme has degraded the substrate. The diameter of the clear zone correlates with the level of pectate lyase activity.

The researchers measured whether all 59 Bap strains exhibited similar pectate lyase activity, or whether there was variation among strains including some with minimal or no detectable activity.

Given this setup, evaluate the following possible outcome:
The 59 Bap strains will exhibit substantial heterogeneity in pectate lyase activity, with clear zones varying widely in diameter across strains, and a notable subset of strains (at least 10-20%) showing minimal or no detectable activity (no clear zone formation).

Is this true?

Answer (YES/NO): NO